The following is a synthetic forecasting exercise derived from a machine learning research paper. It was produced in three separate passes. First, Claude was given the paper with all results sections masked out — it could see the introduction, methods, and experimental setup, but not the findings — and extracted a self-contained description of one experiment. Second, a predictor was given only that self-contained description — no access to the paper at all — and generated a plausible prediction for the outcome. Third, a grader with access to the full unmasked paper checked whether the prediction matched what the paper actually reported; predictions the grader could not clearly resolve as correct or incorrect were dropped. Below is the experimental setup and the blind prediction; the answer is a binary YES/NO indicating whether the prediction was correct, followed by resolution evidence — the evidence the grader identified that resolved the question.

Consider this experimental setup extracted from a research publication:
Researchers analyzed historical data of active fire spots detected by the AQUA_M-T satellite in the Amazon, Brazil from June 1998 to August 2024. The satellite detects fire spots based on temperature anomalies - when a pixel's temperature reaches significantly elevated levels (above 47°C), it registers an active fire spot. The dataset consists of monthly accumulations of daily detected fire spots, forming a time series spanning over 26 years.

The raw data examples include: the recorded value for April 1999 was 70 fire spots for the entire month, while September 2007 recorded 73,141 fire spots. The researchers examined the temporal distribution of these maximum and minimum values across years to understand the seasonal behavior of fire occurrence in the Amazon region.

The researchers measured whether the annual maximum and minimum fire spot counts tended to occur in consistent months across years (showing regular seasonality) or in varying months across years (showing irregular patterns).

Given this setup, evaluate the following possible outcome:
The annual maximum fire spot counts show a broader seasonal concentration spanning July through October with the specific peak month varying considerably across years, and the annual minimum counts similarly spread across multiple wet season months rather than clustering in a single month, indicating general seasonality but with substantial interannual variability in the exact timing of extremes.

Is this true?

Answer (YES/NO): NO